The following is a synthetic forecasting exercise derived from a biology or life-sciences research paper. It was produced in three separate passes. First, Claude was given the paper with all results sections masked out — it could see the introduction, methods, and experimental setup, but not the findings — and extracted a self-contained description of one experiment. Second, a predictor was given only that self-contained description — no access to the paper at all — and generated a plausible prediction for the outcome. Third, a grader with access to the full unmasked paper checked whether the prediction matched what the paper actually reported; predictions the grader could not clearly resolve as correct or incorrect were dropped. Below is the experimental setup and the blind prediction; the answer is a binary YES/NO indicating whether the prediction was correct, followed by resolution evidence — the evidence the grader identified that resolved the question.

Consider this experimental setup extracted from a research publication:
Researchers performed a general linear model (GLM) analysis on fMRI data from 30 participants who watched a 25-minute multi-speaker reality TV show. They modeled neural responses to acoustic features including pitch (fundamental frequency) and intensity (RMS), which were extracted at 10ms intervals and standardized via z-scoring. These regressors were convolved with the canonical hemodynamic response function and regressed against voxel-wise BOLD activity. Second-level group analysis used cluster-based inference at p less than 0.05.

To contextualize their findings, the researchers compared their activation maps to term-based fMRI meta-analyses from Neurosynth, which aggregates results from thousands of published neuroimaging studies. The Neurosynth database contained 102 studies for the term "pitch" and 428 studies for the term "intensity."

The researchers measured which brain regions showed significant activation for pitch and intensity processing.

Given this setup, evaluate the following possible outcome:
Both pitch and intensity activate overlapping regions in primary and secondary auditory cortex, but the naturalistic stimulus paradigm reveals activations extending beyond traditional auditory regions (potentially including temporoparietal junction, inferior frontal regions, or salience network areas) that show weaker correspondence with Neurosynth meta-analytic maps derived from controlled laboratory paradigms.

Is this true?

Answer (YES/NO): NO